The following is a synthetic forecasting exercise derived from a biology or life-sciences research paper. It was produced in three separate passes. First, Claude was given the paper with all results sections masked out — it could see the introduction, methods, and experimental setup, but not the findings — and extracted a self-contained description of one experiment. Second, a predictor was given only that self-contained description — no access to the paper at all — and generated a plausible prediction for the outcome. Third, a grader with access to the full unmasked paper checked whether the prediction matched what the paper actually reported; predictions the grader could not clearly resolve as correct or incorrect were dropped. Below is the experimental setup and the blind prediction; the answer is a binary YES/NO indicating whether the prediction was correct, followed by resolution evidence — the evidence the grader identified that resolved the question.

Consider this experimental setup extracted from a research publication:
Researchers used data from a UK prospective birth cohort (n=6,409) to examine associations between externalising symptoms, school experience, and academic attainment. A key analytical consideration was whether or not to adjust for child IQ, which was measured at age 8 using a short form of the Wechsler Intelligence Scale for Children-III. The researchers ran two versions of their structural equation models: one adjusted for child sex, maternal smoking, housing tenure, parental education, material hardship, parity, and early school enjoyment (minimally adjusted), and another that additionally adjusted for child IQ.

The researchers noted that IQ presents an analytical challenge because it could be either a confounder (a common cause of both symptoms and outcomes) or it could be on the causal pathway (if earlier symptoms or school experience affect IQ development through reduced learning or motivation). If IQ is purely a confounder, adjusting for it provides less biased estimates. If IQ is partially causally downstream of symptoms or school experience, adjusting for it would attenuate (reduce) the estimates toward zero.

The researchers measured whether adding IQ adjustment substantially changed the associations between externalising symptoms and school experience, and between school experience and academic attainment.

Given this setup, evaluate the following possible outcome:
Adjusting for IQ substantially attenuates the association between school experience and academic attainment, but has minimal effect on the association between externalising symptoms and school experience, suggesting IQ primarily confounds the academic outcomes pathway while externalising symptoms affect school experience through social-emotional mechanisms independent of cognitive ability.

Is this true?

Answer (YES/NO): NO